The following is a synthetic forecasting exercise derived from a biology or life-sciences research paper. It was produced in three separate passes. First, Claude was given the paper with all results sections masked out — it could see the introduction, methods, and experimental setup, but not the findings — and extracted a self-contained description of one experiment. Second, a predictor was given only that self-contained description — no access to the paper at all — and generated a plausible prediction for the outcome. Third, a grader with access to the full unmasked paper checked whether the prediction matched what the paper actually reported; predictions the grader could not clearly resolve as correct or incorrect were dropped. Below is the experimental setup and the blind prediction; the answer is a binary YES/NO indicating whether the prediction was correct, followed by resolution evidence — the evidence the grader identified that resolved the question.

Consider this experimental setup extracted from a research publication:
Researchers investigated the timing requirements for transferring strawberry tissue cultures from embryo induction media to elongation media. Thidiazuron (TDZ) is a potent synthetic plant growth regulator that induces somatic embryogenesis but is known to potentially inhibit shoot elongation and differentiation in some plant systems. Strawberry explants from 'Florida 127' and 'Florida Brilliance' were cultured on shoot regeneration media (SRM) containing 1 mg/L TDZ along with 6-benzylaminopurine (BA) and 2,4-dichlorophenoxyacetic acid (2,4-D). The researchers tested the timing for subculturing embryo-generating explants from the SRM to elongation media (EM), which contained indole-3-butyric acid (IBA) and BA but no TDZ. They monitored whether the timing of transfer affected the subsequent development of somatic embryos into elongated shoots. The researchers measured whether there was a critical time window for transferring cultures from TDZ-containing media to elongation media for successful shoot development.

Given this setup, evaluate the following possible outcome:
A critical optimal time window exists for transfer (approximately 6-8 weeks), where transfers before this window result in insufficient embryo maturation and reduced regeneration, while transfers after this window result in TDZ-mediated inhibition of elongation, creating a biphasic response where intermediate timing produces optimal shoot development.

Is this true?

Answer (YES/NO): NO